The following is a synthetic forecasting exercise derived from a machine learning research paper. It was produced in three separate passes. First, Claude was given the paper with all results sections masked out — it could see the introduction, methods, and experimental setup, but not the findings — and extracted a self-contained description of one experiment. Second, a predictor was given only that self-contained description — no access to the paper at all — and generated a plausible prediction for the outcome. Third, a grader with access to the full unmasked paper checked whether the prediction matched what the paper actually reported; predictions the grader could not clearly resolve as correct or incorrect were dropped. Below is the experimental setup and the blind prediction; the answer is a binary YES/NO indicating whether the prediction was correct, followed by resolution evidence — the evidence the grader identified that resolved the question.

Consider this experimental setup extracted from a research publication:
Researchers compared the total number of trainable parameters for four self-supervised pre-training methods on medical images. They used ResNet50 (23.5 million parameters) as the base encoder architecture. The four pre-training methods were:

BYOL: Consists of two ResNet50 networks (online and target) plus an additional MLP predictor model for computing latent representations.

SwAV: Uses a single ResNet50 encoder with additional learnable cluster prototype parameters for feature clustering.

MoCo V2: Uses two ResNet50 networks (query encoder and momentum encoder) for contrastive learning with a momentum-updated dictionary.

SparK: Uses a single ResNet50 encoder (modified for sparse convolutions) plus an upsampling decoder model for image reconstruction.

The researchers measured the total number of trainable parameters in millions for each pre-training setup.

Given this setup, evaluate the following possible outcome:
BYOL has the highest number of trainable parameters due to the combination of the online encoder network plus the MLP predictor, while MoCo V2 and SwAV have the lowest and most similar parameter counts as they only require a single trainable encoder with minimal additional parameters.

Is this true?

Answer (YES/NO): NO